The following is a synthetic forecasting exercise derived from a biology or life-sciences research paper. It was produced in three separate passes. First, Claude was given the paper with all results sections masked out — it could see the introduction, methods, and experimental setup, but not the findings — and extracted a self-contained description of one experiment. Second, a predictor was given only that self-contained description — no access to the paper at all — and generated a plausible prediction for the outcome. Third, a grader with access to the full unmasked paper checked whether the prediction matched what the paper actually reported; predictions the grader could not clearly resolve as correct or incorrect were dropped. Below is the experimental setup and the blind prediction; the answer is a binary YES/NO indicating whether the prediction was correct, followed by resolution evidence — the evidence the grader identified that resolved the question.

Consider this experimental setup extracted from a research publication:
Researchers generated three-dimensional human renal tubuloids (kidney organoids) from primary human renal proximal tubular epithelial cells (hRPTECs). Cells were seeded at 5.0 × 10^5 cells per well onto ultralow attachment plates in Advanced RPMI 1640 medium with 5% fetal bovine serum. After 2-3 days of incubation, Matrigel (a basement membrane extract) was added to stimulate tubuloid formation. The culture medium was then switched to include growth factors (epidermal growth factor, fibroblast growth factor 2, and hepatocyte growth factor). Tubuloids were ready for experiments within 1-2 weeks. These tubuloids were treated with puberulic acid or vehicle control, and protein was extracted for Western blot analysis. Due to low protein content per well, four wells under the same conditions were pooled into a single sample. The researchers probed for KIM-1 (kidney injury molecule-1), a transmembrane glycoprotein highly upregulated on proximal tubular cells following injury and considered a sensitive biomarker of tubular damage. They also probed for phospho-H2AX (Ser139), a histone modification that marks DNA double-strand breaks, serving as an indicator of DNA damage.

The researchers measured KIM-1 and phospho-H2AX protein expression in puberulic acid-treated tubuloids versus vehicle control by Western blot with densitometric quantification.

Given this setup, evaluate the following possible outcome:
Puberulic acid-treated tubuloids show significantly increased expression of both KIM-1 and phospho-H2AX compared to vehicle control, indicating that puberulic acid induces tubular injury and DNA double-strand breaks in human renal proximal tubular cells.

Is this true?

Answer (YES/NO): YES